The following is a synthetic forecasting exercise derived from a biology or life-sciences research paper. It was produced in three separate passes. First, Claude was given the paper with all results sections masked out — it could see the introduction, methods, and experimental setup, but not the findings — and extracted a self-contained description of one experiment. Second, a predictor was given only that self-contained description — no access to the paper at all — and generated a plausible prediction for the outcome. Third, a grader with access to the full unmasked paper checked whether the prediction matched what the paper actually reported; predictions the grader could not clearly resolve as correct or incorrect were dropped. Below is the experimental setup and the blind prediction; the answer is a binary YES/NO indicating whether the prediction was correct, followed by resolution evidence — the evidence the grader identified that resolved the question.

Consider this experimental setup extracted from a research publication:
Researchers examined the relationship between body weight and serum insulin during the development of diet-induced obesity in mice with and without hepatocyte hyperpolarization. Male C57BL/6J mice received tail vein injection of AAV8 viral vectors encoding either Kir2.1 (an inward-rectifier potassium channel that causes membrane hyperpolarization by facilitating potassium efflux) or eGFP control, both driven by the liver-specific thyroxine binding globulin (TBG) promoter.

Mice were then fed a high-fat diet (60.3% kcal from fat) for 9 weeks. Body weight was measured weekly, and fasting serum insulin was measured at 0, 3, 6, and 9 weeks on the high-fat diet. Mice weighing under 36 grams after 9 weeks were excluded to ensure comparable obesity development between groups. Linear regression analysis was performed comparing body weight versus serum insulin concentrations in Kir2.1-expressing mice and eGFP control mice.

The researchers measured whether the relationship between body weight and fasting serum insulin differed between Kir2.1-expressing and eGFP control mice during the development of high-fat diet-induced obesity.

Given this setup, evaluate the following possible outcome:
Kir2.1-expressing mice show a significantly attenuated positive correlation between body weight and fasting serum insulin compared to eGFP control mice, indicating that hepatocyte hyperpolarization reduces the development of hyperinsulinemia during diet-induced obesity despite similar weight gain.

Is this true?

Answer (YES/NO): YES